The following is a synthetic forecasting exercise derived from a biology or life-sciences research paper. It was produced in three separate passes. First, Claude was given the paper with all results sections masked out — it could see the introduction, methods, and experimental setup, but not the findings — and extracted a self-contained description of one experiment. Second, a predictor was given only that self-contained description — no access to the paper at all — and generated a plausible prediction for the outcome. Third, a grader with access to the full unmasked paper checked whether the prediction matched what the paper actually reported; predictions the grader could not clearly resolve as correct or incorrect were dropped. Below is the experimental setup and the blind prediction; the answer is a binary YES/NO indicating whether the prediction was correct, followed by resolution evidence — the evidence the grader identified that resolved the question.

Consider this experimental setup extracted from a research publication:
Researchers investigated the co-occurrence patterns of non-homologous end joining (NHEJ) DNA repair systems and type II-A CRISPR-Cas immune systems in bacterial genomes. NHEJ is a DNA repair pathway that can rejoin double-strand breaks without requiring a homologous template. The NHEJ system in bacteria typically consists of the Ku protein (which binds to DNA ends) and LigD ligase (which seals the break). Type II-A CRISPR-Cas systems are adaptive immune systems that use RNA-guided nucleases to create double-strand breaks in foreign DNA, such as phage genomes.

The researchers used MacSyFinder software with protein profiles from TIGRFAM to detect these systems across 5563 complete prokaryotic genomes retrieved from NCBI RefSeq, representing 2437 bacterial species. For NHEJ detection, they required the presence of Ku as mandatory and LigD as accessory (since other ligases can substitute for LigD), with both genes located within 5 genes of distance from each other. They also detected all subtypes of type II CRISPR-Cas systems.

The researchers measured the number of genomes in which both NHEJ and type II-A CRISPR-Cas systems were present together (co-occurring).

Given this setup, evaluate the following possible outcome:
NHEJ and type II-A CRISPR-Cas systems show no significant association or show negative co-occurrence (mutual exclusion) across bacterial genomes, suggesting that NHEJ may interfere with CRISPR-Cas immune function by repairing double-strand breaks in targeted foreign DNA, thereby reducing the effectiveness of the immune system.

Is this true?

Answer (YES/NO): NO